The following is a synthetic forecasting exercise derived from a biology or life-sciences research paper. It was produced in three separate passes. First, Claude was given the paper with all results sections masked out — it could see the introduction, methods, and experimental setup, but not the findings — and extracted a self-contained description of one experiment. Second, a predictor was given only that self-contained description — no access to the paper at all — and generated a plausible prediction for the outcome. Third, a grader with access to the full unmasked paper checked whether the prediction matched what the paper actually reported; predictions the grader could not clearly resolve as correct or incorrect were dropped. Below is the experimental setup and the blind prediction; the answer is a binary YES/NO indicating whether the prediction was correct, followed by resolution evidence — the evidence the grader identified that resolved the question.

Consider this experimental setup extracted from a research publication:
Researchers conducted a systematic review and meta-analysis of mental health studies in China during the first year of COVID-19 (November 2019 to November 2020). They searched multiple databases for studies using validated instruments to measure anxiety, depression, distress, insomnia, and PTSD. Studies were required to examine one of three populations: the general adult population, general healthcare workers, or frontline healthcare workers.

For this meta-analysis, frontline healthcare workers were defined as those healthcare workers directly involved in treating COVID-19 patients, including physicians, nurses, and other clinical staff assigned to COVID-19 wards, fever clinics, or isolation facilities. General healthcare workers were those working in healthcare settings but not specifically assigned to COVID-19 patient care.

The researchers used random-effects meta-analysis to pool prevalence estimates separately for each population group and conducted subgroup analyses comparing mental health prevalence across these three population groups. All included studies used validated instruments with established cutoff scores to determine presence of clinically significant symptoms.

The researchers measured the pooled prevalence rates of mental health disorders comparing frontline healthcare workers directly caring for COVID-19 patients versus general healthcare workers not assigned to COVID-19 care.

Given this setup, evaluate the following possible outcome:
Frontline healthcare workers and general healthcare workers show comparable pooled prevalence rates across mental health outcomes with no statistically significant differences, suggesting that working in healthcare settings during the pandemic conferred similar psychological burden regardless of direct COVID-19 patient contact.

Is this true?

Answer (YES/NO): NO